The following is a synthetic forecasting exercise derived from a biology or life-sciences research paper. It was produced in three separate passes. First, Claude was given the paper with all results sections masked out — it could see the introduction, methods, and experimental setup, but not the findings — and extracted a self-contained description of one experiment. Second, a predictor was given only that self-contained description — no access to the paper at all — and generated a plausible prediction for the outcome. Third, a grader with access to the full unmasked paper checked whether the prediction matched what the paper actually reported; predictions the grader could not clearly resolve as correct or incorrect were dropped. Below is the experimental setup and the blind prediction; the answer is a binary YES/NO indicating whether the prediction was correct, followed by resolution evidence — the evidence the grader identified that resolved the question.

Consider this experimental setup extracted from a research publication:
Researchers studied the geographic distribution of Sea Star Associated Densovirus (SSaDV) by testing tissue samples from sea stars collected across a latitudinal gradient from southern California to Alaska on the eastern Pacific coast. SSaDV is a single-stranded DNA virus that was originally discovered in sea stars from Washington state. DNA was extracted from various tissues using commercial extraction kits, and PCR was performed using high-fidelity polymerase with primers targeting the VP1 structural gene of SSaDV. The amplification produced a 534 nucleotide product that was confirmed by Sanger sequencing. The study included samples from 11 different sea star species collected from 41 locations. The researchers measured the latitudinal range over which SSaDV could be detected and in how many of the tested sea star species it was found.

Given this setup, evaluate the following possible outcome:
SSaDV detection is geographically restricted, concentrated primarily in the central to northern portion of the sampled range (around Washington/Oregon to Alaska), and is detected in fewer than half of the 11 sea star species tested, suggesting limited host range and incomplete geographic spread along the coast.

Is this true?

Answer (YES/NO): NO